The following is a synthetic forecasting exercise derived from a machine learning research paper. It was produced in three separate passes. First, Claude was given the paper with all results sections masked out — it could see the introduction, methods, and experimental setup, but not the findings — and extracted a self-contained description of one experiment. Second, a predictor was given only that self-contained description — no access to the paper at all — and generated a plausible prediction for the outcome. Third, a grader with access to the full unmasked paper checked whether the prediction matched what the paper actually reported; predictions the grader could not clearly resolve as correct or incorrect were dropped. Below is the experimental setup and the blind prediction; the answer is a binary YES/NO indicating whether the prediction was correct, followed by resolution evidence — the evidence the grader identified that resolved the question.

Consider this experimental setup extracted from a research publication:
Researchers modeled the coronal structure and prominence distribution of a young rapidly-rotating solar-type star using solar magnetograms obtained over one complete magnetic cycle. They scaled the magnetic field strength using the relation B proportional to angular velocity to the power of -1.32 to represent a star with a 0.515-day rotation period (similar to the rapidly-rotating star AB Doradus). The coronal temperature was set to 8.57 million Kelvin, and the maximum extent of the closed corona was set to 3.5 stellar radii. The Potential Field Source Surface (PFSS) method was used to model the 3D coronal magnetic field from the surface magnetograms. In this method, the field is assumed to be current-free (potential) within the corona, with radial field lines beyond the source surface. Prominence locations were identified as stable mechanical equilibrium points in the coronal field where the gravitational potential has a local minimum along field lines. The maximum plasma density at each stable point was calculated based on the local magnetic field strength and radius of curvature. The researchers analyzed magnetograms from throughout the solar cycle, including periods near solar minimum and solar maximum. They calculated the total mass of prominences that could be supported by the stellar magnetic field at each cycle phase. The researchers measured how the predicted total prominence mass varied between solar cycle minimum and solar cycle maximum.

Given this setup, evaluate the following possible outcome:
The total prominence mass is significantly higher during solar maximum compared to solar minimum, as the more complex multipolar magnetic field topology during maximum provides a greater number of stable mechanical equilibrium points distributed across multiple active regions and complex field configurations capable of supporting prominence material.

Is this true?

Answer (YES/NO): NO